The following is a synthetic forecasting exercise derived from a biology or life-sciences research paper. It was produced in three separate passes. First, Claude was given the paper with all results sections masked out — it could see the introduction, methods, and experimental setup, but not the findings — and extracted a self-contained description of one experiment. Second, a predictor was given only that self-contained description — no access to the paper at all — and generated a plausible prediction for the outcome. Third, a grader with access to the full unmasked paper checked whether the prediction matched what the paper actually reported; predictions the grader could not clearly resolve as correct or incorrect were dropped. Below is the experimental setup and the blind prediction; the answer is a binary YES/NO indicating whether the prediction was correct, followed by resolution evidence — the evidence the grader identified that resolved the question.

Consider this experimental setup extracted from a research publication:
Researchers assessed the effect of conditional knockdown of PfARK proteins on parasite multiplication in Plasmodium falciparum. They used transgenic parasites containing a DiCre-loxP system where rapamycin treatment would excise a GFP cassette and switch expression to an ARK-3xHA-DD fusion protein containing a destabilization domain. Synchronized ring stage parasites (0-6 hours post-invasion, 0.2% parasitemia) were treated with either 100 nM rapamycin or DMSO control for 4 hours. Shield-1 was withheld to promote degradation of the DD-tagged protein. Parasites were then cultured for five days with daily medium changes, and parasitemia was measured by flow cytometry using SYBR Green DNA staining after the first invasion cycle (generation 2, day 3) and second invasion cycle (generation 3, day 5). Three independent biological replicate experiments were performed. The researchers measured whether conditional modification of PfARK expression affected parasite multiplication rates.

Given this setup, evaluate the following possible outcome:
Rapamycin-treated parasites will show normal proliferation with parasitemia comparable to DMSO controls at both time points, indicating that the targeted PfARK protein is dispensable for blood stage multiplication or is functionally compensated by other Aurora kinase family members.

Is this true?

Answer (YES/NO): NO